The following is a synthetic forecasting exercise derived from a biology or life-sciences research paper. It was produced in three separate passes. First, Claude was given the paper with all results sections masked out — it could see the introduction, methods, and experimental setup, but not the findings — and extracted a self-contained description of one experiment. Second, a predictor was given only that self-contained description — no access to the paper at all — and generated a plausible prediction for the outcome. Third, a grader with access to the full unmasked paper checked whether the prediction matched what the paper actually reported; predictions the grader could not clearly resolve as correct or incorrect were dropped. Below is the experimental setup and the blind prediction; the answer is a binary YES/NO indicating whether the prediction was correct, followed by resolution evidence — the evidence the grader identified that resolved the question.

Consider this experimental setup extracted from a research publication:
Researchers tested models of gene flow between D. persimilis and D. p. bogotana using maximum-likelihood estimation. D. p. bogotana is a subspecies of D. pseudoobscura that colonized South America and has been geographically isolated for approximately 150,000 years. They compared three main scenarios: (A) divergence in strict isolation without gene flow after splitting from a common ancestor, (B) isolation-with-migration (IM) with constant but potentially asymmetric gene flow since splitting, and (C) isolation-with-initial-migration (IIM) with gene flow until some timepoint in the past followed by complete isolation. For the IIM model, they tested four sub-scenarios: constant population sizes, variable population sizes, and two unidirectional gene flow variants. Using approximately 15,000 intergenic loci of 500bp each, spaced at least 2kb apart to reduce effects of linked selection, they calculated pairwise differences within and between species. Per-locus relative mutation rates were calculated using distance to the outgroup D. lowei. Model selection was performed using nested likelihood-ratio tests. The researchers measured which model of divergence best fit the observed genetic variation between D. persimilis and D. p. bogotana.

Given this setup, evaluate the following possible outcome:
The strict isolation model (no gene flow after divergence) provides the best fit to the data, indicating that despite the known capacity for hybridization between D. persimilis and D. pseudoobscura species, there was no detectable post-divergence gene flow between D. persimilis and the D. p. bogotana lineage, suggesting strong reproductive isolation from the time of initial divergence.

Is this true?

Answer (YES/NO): NO